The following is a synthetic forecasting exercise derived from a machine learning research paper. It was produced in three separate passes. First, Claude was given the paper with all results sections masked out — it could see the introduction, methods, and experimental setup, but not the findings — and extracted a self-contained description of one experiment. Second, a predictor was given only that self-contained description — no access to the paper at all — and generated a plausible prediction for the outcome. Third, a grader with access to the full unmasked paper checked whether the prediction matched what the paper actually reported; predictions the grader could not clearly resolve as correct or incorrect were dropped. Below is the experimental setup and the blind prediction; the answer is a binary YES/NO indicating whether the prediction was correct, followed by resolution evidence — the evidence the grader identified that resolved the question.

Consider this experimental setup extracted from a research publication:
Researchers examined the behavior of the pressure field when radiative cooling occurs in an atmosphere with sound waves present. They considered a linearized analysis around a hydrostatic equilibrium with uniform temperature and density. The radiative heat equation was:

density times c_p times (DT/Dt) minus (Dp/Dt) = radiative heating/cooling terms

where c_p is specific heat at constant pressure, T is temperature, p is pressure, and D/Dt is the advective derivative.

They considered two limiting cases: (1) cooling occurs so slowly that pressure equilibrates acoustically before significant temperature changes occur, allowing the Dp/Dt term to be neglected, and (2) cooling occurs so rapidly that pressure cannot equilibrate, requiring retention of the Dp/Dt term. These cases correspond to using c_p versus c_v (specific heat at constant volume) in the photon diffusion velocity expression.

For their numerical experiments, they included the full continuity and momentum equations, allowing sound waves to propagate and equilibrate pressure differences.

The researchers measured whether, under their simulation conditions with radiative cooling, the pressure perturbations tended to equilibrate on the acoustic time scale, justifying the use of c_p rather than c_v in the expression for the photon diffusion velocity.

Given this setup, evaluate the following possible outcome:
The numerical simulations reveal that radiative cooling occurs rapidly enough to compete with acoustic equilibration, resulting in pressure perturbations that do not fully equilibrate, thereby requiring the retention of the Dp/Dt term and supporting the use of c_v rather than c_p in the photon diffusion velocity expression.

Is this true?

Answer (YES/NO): NO